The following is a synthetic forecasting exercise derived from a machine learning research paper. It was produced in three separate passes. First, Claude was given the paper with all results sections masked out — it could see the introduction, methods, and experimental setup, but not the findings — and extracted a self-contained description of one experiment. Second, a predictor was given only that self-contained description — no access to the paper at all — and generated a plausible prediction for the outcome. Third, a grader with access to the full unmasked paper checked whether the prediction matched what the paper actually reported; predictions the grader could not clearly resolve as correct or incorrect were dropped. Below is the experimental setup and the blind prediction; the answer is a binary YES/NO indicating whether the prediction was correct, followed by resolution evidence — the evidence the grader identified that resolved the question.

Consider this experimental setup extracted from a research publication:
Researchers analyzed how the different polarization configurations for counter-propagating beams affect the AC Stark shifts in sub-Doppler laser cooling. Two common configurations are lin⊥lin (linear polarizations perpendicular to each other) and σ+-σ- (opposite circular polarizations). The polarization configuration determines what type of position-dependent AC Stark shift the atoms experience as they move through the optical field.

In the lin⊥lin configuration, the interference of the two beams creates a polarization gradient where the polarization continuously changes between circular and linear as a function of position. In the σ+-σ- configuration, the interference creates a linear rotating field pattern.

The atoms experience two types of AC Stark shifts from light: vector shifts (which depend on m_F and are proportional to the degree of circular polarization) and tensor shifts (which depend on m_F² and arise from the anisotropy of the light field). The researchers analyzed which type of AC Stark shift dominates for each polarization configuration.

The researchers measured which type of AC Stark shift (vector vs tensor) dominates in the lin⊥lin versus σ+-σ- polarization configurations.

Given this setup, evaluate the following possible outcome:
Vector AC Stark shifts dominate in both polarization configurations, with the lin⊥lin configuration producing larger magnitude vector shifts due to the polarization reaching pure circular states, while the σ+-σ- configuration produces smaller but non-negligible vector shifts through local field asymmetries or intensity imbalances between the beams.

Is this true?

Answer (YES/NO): NO